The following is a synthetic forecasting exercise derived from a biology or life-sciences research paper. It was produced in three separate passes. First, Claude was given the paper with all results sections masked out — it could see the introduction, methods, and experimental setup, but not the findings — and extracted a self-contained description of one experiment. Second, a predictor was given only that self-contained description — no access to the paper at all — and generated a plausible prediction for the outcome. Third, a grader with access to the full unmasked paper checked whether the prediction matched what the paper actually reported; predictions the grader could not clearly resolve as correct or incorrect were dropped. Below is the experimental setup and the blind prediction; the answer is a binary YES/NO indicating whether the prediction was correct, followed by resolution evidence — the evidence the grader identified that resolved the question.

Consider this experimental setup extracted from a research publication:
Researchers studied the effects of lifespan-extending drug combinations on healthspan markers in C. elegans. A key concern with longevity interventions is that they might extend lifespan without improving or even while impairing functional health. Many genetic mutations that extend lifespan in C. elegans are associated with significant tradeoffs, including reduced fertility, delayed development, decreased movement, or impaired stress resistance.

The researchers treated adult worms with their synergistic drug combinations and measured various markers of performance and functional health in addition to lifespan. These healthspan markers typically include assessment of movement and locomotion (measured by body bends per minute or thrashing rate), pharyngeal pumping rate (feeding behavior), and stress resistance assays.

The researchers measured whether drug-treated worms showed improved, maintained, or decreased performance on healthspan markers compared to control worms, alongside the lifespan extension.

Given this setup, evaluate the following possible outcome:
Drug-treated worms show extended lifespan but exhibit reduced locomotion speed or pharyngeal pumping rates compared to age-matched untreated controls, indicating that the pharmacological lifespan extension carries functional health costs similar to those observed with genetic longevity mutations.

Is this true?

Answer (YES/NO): NO